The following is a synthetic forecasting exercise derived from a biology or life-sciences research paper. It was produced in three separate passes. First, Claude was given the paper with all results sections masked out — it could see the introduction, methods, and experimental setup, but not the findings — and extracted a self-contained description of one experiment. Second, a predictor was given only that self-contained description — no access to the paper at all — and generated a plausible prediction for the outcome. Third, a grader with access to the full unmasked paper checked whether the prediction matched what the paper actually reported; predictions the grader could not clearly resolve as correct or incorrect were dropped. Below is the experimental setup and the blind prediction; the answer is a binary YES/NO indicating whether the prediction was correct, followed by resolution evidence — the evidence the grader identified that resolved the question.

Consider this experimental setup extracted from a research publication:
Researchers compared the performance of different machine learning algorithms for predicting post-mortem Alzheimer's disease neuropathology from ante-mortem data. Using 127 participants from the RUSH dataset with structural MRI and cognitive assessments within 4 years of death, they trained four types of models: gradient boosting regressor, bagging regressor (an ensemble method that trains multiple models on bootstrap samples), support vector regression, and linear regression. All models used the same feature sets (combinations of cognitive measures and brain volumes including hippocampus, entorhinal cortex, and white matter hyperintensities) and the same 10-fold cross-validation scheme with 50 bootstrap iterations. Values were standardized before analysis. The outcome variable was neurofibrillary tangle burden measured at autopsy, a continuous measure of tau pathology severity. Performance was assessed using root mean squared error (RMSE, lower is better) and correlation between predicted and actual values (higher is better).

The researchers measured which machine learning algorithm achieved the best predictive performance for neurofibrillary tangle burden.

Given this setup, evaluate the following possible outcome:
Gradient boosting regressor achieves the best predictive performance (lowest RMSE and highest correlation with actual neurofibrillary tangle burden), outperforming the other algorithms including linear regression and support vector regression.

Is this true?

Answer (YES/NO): YES